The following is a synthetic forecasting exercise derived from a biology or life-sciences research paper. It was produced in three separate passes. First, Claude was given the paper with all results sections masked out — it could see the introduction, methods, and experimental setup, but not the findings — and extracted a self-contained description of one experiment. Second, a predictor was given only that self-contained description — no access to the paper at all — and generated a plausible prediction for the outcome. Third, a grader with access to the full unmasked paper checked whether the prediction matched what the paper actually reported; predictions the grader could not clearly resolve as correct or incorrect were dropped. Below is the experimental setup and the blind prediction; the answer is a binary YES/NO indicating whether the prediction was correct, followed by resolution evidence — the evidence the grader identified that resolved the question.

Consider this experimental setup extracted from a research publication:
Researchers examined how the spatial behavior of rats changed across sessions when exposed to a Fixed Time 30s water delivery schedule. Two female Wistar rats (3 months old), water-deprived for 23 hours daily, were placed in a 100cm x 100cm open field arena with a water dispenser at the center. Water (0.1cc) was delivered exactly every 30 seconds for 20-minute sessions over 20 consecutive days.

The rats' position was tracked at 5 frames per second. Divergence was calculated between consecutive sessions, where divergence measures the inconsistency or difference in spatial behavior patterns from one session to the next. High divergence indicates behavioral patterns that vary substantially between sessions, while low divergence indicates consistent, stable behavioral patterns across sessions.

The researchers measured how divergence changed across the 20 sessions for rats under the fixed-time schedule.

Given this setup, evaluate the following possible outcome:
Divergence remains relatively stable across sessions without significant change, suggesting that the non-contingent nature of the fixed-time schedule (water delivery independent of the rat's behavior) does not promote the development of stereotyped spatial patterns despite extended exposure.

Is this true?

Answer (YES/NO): NO